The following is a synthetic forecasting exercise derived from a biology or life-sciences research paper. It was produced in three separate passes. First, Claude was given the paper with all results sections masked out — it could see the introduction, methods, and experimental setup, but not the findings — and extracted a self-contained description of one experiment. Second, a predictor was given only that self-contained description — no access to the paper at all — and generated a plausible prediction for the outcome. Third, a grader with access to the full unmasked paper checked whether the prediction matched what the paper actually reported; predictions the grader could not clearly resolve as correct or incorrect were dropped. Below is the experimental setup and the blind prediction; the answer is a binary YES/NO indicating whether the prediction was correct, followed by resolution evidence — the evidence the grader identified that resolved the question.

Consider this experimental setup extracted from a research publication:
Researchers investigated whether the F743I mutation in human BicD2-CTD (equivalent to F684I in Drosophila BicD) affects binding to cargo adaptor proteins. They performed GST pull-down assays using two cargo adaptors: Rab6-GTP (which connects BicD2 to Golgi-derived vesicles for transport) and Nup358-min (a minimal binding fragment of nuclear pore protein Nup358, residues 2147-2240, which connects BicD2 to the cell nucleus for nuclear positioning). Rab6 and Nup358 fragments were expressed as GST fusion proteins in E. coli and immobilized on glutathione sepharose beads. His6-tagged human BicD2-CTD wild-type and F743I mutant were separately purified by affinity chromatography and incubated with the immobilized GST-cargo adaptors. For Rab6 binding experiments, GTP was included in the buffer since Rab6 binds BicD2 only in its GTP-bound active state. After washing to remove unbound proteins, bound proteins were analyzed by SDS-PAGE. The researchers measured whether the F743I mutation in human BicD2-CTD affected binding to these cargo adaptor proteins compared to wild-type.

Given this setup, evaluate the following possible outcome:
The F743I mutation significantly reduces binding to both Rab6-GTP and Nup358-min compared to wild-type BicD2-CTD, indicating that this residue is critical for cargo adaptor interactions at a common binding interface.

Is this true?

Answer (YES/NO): NO